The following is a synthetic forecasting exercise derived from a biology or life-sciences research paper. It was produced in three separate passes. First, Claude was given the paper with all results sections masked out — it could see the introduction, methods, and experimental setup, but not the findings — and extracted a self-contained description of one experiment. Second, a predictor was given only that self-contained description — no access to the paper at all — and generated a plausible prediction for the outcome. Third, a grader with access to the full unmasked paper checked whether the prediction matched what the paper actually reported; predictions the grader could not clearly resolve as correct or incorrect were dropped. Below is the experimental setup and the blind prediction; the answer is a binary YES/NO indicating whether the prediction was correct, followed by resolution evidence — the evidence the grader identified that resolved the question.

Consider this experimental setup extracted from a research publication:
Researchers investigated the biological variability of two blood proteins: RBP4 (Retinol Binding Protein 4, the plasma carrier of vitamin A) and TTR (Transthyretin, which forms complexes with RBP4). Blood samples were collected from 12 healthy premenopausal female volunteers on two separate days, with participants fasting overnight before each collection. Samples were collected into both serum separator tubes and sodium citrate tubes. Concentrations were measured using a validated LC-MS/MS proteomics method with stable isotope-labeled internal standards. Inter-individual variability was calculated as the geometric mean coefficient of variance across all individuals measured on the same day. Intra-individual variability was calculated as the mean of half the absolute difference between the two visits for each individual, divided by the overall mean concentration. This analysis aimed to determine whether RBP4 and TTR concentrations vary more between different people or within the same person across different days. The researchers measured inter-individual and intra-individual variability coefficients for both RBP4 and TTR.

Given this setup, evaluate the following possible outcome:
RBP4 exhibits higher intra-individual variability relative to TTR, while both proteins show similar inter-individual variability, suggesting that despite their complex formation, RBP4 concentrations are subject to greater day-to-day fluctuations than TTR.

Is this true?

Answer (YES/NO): NO